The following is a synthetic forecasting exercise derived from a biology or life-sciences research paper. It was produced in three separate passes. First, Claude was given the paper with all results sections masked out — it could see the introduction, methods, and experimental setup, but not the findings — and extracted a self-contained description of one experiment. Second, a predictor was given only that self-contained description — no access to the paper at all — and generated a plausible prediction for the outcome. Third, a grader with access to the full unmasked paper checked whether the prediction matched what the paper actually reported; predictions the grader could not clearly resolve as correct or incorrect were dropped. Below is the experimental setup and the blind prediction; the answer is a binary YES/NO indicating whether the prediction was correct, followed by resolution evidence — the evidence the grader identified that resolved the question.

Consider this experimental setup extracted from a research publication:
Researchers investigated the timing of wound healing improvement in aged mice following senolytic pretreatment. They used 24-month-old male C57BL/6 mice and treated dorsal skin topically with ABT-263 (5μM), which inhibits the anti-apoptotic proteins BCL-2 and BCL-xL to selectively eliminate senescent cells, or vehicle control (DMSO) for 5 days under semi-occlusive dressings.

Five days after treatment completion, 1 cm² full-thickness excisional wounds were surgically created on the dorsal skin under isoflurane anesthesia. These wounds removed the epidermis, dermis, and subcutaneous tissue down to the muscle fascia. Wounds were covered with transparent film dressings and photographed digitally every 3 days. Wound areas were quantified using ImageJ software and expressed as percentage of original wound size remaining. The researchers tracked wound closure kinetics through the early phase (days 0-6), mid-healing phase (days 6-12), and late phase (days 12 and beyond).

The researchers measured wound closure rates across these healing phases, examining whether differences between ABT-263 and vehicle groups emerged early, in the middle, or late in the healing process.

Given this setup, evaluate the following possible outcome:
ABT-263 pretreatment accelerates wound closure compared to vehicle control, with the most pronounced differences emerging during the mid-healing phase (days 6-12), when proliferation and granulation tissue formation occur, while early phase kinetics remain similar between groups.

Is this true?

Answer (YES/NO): NO